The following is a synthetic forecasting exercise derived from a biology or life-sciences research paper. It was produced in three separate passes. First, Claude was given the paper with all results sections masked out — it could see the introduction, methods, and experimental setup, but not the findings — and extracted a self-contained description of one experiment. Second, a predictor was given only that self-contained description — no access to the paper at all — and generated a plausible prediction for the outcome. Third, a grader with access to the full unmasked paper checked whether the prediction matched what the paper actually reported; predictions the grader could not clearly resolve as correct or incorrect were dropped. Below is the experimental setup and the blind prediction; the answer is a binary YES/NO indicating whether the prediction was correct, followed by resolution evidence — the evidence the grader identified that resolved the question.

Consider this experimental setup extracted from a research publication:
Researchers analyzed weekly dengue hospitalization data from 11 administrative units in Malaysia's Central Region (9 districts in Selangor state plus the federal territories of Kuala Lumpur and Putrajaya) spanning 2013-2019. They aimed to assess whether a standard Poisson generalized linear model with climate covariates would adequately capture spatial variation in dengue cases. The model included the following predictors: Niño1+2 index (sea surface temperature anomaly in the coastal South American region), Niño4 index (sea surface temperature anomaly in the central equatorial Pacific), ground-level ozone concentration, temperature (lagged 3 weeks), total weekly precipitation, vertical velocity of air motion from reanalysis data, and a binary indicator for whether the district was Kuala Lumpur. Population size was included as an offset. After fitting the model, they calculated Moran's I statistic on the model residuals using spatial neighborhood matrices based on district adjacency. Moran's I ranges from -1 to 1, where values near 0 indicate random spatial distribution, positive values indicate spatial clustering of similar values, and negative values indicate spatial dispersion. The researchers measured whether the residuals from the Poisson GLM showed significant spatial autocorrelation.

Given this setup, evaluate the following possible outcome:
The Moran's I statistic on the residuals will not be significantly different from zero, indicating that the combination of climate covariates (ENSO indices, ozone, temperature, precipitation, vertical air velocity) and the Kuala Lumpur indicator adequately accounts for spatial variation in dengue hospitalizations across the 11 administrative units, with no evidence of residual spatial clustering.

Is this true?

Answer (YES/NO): NO